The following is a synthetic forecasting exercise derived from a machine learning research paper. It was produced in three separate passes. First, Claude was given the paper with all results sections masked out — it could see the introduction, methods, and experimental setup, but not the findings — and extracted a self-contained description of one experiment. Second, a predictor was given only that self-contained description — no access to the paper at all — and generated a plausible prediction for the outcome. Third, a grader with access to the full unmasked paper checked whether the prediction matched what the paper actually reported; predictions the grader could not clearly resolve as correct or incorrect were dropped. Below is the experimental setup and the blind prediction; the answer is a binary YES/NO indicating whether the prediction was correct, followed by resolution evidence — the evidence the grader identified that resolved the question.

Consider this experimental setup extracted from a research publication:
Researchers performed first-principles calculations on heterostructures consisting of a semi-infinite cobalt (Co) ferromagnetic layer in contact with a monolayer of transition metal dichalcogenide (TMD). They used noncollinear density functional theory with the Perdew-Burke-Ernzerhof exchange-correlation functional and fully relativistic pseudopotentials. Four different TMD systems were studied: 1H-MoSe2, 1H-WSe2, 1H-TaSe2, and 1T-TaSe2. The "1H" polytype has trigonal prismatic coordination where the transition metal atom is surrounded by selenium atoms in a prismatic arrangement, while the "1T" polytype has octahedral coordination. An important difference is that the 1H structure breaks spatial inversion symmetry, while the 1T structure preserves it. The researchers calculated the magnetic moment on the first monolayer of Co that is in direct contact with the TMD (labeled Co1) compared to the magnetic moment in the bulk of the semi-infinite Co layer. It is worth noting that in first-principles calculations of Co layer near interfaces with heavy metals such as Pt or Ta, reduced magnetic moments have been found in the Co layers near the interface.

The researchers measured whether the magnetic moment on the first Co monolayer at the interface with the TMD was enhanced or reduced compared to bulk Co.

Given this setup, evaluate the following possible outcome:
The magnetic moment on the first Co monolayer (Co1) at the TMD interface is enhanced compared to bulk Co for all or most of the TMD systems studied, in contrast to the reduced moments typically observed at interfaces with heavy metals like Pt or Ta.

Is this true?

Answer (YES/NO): YES